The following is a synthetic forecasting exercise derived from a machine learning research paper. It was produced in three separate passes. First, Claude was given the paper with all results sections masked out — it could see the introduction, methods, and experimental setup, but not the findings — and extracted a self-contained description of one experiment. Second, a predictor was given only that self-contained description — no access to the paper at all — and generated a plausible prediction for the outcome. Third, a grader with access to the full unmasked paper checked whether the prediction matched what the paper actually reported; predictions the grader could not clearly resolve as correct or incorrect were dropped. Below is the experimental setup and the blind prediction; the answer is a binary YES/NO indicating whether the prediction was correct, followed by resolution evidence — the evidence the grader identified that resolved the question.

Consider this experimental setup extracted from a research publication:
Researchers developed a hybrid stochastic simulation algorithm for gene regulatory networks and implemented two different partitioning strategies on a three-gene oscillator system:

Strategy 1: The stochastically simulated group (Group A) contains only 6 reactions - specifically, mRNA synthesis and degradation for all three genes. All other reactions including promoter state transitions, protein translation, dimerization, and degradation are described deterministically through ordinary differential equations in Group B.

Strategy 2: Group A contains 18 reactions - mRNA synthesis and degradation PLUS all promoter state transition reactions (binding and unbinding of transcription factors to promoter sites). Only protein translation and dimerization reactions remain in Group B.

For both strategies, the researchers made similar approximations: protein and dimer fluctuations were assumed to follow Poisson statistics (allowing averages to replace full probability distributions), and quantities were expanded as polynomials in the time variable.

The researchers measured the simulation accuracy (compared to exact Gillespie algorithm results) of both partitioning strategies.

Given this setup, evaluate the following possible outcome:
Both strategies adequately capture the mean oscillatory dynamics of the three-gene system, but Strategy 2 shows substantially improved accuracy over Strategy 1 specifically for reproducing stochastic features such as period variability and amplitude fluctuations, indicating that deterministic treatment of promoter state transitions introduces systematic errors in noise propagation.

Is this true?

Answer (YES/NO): NO